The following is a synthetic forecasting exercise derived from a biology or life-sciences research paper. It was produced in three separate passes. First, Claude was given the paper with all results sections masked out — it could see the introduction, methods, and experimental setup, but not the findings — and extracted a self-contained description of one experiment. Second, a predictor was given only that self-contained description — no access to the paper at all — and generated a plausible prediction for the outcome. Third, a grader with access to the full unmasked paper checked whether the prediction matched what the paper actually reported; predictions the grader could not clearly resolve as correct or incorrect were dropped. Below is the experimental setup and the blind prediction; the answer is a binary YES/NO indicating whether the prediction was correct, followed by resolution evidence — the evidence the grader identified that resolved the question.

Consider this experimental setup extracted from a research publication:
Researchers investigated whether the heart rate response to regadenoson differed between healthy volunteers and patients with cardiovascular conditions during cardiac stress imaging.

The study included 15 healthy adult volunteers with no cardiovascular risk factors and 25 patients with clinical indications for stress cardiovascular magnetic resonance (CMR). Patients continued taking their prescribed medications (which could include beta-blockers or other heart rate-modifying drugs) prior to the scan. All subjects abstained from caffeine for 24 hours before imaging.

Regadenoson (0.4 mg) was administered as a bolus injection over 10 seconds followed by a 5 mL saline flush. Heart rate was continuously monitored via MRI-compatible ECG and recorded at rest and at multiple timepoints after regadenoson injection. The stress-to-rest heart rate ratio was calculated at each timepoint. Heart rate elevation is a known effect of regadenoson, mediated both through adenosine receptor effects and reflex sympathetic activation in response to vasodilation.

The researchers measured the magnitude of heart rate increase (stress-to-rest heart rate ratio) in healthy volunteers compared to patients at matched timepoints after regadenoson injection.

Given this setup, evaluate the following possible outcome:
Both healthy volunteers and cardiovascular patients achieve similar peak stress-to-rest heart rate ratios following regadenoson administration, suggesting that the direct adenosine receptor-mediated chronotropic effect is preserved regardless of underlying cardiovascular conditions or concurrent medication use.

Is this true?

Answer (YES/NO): NO